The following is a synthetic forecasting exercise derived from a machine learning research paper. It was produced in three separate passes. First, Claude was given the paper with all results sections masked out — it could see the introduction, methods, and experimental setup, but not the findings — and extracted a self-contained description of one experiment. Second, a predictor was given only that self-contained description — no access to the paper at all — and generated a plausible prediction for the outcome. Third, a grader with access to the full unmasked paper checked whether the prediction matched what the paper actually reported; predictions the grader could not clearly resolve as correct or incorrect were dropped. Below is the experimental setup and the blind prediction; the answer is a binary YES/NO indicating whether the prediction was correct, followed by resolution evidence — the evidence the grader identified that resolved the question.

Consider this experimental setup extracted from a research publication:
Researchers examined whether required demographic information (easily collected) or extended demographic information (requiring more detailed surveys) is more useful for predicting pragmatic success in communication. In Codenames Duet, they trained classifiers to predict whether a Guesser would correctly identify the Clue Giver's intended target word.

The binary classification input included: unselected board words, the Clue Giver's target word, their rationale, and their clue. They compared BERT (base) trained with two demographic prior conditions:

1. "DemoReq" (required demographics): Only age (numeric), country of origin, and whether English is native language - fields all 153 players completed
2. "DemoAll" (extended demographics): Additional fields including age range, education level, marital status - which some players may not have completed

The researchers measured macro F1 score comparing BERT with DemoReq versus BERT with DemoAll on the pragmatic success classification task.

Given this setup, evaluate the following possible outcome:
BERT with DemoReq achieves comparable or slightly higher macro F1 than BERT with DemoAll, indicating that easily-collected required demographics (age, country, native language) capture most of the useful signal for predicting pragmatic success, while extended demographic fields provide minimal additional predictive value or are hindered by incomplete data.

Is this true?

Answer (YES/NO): NO